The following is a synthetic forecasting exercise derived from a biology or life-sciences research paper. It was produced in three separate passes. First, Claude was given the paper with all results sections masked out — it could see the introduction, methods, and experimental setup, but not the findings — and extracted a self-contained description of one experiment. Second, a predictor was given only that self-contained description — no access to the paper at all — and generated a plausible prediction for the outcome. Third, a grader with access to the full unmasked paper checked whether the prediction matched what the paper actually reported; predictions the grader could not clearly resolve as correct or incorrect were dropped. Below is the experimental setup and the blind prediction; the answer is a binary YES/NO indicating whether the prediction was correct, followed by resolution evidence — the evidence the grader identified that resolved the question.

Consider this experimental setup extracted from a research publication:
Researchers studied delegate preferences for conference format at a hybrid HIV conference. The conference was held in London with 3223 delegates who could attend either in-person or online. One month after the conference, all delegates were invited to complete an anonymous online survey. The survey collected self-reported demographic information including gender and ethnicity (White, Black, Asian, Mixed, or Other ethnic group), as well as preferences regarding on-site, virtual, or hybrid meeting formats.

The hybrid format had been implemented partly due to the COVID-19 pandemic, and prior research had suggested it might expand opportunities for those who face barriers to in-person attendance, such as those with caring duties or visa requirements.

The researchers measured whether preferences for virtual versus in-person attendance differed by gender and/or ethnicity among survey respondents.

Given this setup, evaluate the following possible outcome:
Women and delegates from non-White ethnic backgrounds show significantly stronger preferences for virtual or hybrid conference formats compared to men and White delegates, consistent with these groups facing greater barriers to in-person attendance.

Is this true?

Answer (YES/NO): NO